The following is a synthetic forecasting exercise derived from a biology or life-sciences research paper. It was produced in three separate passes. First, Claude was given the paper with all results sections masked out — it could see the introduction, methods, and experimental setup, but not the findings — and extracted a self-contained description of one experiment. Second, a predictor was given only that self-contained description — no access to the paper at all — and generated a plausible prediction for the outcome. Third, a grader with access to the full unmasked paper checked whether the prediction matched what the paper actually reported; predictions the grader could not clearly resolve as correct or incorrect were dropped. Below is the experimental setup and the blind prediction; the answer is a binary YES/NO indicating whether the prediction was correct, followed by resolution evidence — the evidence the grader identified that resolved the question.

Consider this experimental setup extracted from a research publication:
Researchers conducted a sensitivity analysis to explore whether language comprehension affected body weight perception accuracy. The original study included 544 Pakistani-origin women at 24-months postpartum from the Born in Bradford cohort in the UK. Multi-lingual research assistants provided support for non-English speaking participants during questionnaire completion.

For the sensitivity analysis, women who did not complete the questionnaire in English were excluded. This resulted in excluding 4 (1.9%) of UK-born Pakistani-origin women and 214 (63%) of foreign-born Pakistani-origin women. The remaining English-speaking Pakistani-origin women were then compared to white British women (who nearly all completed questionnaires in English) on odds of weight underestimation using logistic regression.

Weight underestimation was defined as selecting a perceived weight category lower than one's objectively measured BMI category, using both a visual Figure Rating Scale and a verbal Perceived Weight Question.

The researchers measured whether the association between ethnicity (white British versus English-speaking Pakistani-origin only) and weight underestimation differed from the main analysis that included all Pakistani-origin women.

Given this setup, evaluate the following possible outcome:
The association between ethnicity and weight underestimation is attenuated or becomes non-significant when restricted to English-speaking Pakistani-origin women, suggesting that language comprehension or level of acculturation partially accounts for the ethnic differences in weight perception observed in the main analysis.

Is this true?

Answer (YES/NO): YES